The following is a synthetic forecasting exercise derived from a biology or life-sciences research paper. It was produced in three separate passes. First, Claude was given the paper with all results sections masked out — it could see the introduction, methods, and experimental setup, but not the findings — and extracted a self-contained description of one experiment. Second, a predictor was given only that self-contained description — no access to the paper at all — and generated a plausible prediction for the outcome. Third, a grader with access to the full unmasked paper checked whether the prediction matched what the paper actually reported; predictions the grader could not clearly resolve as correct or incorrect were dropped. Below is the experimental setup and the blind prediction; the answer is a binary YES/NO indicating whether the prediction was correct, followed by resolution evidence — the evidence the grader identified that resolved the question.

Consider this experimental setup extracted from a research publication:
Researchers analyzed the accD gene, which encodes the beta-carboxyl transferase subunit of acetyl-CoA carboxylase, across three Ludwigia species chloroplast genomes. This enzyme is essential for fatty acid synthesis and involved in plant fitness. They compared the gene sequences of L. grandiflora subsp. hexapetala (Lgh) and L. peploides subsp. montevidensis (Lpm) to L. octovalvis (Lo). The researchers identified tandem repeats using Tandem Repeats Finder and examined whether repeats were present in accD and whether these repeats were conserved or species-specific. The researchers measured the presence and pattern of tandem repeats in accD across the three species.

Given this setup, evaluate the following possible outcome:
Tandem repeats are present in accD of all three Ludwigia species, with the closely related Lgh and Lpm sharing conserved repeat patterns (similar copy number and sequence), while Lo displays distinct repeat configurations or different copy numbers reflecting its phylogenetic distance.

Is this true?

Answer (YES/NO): YES